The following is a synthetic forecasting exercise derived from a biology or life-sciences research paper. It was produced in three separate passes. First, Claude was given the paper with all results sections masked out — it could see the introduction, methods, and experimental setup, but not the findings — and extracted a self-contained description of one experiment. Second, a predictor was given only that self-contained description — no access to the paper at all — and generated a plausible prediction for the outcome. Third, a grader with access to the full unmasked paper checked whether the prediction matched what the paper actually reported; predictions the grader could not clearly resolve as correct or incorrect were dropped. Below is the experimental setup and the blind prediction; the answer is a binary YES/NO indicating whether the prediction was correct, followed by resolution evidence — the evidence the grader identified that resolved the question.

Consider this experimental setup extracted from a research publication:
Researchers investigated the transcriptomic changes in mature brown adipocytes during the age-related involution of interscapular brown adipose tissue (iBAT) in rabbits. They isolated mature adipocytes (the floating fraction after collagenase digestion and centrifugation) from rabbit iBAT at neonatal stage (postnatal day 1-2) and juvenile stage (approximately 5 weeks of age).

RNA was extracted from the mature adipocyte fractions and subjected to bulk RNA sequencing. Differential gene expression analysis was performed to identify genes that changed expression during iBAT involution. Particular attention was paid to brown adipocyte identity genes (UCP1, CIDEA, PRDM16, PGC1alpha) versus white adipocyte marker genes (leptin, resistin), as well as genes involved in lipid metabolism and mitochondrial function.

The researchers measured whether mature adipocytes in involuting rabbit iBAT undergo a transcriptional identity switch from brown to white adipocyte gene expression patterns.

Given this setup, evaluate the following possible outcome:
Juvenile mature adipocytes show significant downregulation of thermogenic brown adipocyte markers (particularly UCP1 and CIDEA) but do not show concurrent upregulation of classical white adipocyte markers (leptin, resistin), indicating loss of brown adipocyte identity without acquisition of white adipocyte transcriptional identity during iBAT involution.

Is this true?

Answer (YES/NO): NO